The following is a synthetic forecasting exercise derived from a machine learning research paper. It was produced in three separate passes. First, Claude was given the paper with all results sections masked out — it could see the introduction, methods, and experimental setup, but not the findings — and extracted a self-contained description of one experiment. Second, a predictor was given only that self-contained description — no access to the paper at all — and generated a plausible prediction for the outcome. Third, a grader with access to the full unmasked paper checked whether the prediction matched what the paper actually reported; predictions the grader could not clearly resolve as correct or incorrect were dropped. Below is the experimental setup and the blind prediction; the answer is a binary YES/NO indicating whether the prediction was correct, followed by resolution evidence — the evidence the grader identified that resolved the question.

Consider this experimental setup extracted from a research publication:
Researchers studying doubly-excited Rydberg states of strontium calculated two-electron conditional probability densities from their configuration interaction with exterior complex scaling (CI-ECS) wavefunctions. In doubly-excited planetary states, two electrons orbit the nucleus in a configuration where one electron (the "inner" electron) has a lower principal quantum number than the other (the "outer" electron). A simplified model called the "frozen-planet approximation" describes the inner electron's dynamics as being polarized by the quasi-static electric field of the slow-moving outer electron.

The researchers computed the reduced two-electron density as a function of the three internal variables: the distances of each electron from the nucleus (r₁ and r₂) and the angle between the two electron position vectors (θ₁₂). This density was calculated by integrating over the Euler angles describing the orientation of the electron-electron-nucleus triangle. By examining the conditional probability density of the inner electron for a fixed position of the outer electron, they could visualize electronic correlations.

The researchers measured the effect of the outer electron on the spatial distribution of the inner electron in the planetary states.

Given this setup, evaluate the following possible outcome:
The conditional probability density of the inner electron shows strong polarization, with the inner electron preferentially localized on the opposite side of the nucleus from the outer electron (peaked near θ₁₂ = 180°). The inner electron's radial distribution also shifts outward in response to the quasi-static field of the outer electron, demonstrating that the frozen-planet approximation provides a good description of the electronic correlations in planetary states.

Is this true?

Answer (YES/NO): NO